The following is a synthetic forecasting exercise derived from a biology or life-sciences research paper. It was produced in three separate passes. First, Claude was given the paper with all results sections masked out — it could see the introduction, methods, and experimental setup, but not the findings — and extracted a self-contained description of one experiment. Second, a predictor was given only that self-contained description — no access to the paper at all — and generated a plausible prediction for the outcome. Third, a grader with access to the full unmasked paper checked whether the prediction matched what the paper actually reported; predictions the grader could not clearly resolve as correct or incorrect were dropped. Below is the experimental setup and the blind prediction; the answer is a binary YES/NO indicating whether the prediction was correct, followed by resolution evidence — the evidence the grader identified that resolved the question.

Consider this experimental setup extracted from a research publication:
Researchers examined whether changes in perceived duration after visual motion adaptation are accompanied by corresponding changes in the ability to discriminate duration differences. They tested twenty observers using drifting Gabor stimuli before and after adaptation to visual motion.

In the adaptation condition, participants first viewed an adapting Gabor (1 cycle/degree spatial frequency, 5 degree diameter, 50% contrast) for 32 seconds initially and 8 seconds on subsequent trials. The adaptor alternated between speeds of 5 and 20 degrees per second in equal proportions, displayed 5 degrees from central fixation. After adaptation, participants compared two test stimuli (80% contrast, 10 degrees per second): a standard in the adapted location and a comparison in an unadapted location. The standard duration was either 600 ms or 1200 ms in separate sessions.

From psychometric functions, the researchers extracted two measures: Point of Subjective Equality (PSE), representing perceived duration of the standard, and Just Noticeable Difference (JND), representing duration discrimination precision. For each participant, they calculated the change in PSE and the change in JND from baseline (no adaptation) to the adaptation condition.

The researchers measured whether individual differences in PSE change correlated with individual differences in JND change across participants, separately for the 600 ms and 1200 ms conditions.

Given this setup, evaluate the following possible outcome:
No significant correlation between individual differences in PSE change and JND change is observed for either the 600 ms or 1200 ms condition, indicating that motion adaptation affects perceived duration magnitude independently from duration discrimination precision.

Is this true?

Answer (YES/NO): YES